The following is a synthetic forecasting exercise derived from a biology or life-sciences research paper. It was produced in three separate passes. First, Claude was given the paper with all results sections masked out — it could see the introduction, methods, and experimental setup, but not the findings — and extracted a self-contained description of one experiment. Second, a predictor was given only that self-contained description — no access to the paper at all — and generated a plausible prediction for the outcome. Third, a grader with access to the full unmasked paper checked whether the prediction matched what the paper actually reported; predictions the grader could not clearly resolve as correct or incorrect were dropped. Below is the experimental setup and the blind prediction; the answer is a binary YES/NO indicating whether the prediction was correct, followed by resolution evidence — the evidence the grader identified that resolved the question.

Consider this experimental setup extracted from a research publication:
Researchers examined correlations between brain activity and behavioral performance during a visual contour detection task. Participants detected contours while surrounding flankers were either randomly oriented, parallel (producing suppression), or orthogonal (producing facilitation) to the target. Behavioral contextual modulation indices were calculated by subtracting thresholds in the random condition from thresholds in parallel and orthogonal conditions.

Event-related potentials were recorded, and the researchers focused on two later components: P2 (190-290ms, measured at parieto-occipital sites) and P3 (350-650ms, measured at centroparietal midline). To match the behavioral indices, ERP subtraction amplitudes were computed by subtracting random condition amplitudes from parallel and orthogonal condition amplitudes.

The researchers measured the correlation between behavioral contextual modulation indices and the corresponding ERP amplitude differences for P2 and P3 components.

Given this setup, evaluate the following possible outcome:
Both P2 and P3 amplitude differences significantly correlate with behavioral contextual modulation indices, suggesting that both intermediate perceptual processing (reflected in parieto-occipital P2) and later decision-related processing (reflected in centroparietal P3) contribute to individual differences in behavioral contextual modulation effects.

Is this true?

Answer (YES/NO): NO